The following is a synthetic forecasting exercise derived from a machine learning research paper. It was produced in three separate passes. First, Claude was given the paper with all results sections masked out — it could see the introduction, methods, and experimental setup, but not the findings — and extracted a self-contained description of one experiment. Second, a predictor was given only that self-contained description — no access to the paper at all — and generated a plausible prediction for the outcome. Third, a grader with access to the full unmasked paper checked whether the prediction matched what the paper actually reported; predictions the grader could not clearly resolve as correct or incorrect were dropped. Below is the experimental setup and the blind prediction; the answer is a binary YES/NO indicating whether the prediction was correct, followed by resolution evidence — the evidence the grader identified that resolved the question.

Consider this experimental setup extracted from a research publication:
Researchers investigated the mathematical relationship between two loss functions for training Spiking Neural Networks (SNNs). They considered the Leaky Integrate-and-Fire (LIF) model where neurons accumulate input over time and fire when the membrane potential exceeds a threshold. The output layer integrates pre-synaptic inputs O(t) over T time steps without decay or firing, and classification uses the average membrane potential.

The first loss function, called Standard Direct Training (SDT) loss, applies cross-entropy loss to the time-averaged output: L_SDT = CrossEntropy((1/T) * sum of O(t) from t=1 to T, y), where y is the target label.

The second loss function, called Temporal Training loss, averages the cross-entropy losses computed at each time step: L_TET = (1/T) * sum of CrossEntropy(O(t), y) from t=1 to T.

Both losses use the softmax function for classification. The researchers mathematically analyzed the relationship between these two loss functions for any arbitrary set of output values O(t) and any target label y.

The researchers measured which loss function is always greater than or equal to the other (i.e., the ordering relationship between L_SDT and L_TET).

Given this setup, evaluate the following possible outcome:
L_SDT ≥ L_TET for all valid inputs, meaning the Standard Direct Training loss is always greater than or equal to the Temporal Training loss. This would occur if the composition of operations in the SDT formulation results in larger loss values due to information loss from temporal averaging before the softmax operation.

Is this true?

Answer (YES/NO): NO